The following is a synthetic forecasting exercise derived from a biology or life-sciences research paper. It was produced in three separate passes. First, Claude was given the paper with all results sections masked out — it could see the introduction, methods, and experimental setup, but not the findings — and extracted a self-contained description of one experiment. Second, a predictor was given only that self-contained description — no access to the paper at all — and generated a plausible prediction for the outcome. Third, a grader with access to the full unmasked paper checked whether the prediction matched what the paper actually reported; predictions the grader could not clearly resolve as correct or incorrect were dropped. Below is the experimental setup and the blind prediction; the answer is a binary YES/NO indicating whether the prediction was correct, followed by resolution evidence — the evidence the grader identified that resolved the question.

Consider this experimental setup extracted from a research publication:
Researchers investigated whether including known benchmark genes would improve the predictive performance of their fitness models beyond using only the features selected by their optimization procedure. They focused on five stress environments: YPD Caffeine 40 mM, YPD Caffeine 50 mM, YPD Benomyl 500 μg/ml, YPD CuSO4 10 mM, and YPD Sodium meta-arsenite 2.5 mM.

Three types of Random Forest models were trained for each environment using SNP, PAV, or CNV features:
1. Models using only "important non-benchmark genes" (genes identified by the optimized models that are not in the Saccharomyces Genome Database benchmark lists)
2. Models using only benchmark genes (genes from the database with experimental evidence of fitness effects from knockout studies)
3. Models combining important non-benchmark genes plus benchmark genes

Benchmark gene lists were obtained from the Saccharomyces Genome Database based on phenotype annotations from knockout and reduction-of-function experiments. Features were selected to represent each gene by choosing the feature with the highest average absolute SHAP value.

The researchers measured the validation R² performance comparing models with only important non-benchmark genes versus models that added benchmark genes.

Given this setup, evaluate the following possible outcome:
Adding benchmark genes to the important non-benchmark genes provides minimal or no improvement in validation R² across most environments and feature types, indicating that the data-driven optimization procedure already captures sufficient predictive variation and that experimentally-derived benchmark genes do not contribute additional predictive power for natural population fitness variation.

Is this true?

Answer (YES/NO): YES